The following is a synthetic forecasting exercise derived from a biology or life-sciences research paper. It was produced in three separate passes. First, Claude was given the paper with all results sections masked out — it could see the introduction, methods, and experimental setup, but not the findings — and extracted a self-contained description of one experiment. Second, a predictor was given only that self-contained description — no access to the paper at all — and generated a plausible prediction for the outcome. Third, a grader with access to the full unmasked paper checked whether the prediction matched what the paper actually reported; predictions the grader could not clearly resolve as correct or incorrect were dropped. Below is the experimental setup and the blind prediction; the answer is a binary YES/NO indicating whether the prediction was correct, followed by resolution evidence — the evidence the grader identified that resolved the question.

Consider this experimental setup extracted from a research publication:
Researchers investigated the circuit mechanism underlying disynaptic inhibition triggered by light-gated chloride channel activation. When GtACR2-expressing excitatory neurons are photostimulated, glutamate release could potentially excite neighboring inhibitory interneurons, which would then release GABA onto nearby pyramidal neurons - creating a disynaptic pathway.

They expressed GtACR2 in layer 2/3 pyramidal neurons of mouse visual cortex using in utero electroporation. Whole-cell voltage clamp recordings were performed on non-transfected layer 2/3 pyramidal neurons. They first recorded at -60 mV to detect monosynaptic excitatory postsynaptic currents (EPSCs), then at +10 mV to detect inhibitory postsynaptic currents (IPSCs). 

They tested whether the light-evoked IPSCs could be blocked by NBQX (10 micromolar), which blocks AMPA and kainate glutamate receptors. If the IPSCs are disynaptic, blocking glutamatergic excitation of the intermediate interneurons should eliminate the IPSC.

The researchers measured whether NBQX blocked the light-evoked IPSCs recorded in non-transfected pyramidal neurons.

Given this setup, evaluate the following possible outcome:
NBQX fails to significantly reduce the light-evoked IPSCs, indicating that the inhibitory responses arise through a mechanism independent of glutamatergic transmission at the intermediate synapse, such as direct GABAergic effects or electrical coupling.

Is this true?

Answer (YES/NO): NO